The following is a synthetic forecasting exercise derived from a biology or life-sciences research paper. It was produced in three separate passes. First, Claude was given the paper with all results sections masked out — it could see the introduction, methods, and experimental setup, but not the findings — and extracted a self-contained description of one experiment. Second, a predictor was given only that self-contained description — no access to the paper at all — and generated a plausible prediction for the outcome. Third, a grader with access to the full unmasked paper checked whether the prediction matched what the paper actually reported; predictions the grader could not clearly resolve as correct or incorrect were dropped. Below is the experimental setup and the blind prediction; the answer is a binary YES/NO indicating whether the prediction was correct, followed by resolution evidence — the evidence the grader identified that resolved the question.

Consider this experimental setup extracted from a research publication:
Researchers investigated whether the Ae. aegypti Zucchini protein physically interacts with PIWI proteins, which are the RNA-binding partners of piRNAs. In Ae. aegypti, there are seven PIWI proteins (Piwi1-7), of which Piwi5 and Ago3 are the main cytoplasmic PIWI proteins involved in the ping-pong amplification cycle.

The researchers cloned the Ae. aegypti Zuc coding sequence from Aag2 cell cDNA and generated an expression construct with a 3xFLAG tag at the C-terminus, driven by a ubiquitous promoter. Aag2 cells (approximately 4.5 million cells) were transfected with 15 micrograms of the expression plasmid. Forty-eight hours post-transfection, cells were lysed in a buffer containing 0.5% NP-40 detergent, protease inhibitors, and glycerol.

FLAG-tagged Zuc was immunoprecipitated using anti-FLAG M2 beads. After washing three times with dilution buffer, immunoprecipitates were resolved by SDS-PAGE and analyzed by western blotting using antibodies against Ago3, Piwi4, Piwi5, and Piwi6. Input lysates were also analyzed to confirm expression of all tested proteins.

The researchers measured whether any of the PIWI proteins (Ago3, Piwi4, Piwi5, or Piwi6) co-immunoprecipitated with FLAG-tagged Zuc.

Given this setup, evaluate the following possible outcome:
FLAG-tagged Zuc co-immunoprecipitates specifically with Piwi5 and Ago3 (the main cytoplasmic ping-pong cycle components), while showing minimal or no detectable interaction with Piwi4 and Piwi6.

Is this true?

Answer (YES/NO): NO